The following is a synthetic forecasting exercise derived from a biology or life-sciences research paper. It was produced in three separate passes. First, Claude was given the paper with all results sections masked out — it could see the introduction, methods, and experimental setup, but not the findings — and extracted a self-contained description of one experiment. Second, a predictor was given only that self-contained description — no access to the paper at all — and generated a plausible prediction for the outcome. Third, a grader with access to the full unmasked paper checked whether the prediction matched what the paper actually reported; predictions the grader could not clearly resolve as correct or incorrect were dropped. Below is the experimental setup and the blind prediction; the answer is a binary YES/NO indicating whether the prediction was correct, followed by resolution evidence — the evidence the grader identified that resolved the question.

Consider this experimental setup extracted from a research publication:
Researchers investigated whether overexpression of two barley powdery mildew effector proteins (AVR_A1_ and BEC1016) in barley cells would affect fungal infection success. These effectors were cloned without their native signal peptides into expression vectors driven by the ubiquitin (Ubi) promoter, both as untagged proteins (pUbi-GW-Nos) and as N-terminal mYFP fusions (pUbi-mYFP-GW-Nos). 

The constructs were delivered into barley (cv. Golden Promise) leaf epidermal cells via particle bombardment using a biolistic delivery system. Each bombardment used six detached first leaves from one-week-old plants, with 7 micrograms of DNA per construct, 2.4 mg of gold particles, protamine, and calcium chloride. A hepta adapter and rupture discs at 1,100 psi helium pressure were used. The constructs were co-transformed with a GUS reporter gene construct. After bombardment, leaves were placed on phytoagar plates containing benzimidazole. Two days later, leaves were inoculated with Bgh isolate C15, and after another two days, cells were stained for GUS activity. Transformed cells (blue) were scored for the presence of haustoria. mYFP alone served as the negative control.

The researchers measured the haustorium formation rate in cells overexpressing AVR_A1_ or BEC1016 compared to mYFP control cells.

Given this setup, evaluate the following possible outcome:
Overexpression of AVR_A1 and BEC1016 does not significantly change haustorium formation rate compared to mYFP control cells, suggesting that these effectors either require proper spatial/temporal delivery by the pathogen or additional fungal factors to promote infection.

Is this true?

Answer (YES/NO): NO